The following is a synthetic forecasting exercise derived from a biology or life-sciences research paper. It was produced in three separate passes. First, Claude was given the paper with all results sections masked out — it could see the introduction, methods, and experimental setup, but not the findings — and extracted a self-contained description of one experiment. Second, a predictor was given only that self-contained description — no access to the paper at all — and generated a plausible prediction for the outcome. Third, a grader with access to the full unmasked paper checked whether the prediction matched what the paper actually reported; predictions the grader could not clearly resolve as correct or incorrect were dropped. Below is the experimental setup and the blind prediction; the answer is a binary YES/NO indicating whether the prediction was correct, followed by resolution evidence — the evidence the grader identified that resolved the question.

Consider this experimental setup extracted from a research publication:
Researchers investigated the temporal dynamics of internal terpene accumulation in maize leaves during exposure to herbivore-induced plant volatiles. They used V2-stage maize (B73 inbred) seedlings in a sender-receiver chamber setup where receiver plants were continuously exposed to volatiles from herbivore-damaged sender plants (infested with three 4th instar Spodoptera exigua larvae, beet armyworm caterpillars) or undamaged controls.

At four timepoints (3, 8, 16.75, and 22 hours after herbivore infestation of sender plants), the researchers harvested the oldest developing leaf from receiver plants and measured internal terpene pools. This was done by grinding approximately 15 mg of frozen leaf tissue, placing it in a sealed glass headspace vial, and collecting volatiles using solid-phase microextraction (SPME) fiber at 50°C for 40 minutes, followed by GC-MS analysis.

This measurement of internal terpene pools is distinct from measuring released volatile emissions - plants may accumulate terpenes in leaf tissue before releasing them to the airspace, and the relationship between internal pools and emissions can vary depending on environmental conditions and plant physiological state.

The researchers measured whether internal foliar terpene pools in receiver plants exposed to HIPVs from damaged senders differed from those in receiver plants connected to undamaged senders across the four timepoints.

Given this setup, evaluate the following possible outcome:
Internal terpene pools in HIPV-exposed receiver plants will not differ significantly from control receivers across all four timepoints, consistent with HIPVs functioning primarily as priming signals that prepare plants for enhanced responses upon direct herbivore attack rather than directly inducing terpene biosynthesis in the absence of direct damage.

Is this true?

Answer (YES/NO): NO